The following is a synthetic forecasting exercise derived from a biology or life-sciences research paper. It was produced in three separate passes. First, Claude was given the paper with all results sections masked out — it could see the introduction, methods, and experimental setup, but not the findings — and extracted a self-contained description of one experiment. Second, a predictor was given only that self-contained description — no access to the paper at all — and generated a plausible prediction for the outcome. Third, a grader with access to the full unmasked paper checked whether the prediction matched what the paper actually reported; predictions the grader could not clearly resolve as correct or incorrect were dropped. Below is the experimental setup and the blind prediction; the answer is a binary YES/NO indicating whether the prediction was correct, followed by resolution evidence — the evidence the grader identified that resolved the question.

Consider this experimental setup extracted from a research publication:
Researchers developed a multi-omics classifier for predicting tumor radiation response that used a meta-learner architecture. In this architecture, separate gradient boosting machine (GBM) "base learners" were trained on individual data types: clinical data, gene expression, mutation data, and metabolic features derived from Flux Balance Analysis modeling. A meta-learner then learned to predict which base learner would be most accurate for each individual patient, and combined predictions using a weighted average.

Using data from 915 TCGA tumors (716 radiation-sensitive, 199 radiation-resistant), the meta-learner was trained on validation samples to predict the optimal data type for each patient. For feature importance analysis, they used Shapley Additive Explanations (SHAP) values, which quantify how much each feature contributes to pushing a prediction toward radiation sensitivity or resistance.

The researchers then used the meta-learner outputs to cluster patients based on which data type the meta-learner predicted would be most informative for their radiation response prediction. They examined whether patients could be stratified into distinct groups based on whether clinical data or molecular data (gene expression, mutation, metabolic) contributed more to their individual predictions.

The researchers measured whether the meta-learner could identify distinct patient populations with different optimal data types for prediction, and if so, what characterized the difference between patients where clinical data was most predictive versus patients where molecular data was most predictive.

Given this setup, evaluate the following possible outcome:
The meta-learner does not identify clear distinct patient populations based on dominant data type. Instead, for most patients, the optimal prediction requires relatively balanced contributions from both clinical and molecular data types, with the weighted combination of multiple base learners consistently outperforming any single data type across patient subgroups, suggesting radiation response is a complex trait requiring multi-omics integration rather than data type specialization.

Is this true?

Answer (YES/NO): NO